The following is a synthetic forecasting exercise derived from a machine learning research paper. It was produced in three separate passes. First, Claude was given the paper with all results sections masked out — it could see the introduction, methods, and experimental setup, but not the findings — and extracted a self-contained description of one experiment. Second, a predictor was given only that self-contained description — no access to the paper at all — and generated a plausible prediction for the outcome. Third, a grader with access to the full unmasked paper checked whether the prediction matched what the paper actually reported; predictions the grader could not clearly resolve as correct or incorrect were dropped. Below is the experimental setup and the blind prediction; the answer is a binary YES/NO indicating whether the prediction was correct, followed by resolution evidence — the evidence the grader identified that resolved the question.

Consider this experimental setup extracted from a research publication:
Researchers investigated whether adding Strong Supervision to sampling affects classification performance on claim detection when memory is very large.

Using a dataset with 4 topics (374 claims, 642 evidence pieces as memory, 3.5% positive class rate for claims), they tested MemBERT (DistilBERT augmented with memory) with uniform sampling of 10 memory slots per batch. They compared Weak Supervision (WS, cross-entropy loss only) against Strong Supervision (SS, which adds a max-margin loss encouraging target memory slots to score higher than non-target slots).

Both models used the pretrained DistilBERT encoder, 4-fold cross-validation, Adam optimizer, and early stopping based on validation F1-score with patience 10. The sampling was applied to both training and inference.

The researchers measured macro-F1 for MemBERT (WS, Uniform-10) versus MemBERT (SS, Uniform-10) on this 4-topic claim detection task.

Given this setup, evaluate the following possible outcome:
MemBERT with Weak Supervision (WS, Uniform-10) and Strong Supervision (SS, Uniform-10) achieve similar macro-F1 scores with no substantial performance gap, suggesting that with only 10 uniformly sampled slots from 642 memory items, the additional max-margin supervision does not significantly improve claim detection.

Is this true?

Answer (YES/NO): NO